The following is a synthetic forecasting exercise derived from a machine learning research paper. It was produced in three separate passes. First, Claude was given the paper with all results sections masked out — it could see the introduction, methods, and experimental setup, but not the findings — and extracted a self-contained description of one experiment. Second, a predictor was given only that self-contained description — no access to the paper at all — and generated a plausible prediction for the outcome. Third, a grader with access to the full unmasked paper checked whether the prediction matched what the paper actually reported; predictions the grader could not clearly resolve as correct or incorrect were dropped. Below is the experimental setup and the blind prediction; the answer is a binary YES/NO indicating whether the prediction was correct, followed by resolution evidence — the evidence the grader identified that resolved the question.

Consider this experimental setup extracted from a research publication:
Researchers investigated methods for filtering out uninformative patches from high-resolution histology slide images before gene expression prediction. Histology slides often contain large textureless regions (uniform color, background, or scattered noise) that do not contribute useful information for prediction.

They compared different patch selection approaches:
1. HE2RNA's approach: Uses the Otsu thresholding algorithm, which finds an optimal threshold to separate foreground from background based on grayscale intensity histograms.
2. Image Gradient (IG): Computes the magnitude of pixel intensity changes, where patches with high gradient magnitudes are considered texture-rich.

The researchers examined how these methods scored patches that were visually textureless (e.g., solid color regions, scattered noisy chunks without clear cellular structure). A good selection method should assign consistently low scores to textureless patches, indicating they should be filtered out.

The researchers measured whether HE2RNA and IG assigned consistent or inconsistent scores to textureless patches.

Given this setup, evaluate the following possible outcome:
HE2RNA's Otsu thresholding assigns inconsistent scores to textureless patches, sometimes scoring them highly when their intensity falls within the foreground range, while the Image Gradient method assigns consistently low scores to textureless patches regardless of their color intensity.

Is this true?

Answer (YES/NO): YES